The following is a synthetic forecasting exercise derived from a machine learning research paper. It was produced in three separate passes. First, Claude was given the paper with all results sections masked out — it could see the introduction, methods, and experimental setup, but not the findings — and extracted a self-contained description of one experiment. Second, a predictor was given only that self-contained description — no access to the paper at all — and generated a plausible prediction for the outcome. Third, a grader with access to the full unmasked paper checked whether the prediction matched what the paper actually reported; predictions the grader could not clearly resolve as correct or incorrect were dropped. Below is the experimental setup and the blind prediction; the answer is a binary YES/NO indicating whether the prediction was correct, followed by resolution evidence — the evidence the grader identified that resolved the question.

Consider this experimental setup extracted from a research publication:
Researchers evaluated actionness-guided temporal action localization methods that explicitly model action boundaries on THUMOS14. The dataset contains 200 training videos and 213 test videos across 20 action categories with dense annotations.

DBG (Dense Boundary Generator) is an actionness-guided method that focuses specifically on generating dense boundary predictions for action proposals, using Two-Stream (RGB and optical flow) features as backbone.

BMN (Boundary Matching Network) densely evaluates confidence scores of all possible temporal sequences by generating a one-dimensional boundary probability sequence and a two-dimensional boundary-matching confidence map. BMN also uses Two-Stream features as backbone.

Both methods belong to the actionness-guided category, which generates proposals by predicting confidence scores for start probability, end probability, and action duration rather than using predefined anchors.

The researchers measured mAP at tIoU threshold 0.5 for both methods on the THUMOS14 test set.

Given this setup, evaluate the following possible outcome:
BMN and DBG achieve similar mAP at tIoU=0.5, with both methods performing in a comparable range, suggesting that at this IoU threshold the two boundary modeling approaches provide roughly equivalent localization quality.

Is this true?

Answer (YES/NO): NO